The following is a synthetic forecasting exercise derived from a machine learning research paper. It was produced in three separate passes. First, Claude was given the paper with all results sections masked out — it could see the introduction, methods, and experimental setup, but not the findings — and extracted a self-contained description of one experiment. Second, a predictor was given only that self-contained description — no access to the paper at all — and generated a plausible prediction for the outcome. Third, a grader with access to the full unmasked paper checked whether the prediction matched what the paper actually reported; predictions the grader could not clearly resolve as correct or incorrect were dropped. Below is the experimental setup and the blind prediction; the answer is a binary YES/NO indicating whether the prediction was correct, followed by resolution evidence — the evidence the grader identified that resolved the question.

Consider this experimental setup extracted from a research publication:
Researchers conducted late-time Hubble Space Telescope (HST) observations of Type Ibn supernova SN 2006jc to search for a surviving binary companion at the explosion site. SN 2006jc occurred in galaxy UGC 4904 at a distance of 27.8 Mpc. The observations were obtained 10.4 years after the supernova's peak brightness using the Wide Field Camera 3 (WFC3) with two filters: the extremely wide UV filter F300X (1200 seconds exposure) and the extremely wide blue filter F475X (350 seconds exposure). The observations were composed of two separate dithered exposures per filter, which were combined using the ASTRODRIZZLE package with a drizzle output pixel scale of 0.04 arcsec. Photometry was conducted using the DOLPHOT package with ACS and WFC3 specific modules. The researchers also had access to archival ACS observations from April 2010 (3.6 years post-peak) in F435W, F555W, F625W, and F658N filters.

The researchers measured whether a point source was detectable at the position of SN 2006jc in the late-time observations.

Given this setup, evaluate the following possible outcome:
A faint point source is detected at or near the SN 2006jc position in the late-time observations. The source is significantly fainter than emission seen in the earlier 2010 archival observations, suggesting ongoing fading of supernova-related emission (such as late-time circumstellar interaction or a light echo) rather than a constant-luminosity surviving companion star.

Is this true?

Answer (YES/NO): NO